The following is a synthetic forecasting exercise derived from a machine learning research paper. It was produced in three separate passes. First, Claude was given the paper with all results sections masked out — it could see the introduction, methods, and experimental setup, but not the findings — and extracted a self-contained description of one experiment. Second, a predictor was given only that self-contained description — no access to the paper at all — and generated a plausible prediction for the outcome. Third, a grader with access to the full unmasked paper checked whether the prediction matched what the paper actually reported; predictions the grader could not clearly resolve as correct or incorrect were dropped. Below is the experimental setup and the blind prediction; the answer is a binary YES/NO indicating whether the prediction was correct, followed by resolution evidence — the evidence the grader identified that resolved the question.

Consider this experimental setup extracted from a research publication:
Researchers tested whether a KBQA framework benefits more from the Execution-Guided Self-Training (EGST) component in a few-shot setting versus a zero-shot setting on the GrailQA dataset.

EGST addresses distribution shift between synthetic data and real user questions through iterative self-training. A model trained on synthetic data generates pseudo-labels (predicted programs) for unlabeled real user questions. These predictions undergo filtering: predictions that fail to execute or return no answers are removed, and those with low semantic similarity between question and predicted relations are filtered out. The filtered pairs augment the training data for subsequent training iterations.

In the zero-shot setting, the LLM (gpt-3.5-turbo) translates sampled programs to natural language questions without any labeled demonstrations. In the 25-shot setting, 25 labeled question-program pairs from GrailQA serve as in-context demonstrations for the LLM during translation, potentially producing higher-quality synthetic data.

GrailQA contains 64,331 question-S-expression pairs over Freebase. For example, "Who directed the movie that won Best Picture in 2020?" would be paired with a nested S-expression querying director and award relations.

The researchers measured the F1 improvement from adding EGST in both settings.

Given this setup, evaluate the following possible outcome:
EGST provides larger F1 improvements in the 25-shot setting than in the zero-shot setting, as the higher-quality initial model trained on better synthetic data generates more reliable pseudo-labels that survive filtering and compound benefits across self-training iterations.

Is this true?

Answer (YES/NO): YES